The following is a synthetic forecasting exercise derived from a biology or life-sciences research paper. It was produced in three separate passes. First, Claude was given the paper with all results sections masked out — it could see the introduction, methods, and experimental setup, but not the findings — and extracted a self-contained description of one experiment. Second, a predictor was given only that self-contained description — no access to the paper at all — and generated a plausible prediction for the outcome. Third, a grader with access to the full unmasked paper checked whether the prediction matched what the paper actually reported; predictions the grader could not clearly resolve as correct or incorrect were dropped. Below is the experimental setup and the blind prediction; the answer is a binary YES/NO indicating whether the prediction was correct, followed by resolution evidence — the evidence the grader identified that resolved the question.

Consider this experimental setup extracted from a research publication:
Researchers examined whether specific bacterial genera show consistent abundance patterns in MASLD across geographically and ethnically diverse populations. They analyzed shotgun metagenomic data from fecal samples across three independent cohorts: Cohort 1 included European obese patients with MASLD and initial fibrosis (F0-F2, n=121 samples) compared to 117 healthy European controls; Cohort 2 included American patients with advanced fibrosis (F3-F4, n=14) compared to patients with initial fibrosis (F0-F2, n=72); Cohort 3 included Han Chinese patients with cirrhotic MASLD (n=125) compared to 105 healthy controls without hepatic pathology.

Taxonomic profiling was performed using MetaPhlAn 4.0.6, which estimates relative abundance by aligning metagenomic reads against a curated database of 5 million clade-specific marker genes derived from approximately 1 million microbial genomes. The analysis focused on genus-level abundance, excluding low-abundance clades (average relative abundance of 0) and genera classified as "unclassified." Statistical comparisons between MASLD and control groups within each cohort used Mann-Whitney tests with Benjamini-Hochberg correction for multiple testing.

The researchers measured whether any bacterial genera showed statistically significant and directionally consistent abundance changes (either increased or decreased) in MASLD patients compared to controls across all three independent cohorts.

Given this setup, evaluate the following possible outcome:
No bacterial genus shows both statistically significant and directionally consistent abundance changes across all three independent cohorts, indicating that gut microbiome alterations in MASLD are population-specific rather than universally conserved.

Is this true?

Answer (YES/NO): NO